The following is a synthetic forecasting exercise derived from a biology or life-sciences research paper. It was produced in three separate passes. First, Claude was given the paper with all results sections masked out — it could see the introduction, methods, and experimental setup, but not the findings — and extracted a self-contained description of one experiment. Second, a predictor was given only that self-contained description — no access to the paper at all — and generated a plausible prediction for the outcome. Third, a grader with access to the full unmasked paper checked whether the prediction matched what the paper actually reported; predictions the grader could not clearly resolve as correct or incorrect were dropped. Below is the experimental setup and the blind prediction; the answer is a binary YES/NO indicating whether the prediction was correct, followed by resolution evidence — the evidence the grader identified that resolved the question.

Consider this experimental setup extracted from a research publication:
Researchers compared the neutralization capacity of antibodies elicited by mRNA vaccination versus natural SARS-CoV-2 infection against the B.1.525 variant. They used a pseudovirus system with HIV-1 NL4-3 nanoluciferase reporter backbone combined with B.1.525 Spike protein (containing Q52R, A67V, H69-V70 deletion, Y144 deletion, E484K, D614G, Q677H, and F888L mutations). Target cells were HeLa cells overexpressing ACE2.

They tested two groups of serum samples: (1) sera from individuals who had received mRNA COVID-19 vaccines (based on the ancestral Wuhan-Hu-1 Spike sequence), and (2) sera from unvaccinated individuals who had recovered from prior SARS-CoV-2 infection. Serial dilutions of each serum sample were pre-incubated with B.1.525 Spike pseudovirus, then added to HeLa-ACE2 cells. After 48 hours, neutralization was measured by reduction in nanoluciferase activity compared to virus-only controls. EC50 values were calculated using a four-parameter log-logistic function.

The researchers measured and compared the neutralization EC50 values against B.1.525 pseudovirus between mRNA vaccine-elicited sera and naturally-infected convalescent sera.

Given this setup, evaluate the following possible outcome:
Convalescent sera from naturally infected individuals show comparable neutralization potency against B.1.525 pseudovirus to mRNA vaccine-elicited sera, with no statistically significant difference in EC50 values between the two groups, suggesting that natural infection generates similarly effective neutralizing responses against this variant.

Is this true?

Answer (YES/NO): NO